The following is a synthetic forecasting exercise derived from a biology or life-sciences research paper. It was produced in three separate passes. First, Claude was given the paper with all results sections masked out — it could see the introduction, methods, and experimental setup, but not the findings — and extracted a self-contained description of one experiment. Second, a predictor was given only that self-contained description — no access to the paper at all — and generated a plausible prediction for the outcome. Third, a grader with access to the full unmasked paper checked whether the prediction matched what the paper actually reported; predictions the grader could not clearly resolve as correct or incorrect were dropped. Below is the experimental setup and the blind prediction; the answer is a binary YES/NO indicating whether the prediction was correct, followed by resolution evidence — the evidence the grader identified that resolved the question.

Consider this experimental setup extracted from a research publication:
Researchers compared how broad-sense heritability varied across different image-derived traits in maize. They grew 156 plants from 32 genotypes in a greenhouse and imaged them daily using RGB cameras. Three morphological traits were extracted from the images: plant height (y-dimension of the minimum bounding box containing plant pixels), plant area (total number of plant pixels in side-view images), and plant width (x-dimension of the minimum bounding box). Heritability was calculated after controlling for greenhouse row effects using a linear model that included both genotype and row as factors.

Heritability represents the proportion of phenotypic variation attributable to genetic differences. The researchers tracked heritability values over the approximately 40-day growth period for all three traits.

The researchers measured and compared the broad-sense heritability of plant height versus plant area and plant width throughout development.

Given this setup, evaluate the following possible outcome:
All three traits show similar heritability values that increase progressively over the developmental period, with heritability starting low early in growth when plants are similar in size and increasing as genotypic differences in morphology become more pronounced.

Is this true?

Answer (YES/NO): NO